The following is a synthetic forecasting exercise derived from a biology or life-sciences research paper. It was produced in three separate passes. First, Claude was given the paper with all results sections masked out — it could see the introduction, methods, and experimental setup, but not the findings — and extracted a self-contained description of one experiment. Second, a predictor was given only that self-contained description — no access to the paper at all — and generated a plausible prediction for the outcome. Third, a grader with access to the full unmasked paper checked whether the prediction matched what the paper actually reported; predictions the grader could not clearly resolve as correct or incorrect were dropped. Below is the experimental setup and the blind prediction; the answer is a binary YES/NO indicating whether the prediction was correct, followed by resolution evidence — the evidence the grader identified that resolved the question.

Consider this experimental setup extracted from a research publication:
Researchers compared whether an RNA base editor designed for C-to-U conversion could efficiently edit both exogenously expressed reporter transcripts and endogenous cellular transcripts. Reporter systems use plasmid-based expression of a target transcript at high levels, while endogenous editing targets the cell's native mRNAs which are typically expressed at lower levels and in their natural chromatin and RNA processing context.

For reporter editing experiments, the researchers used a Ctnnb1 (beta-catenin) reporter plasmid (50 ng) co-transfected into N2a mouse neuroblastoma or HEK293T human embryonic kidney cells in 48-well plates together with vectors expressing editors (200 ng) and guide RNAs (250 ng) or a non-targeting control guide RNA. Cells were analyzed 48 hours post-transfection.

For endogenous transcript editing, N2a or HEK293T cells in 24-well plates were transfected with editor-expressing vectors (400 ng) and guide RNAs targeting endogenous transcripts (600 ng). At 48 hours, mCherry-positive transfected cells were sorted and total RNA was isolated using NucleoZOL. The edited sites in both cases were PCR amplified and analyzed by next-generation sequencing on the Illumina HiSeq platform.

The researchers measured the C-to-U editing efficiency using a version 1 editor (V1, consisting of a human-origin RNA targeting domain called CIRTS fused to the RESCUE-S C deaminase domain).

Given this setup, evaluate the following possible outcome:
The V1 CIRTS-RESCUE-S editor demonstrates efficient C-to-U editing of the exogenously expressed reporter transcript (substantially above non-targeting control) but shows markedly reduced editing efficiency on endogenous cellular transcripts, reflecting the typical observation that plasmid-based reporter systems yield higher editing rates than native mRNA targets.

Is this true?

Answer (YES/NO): NO